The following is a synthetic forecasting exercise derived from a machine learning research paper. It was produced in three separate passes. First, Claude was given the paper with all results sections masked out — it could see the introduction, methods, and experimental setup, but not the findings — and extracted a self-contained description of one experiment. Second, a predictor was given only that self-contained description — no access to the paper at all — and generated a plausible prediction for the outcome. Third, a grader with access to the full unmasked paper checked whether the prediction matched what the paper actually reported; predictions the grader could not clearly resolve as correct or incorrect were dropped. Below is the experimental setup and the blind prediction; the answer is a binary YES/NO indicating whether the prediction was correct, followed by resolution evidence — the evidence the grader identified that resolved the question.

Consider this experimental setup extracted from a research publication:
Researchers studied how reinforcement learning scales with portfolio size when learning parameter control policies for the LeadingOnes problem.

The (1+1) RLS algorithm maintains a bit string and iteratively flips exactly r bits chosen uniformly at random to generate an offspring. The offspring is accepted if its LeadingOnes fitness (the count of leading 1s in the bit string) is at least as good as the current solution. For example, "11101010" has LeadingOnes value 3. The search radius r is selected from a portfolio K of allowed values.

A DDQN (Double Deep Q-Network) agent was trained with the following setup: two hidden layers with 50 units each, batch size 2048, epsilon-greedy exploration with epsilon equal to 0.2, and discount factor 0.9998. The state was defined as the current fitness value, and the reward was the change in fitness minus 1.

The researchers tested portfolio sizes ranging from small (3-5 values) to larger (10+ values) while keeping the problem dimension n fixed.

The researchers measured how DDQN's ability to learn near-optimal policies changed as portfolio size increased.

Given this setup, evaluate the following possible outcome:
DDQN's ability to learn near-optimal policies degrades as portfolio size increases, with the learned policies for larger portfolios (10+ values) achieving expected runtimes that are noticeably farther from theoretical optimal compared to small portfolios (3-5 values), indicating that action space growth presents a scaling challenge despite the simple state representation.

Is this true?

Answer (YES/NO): YES